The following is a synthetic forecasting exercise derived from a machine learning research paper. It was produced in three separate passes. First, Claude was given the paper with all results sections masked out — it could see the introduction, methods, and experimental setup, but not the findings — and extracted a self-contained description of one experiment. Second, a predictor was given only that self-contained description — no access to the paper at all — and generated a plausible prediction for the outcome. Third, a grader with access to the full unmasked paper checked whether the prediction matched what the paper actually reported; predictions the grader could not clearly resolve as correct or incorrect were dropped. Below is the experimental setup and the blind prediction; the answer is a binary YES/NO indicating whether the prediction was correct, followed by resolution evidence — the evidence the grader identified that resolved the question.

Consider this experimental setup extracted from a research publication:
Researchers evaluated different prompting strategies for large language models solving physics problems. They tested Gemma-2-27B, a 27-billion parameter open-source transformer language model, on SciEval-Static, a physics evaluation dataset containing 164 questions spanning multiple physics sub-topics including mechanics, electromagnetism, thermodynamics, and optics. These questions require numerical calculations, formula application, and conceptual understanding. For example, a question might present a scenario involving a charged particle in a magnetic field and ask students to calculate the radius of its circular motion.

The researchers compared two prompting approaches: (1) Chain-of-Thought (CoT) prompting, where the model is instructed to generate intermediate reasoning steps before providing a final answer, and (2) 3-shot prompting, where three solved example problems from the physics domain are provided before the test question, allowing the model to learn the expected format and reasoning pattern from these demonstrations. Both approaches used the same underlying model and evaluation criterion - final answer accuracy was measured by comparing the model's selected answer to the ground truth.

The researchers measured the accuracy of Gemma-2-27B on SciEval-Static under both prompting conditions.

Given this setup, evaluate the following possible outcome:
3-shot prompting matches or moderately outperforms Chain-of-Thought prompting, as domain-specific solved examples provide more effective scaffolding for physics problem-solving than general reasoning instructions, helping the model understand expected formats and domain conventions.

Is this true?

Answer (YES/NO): NO